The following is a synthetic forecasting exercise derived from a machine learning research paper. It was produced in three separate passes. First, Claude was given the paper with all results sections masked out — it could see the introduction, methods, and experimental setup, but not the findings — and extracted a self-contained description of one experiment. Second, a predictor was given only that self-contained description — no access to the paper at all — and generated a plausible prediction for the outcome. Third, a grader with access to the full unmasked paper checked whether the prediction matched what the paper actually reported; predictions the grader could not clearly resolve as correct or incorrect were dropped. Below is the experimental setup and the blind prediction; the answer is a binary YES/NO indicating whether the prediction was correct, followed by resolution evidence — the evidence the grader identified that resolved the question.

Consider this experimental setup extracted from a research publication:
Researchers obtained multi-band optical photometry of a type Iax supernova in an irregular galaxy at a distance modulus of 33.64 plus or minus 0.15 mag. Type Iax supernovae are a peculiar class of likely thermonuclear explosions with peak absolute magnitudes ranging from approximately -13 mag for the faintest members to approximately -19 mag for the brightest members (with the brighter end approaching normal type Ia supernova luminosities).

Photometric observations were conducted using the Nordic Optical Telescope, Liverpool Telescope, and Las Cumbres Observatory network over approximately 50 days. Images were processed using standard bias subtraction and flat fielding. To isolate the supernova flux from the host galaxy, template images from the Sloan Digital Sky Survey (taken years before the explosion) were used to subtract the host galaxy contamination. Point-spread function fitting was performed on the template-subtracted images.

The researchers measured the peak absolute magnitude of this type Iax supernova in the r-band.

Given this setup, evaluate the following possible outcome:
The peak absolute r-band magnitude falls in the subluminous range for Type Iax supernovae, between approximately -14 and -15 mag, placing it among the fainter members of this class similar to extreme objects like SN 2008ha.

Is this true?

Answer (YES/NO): YES